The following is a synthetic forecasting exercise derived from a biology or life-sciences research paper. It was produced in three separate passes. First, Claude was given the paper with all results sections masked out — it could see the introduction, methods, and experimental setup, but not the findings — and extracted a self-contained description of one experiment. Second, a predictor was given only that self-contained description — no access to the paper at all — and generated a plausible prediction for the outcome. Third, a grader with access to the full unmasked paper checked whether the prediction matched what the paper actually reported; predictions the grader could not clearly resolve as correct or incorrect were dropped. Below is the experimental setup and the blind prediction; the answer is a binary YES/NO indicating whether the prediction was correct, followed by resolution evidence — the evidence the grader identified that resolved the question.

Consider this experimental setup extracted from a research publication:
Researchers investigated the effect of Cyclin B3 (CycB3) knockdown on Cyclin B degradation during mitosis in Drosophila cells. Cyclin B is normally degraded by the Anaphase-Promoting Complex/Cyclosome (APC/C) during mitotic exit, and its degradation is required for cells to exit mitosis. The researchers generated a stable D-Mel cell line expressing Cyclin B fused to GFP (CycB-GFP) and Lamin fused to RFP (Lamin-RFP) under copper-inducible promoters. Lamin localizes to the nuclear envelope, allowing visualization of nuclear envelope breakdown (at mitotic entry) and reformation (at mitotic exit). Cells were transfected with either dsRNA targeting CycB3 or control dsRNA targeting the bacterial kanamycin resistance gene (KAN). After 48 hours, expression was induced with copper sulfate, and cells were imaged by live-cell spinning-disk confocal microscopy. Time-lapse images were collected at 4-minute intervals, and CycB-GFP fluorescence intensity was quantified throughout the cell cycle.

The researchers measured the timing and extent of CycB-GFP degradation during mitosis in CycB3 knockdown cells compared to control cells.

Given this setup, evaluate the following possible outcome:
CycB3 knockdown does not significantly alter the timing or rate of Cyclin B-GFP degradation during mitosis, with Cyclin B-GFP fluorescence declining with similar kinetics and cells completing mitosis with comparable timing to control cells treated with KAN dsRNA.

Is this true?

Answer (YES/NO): NO